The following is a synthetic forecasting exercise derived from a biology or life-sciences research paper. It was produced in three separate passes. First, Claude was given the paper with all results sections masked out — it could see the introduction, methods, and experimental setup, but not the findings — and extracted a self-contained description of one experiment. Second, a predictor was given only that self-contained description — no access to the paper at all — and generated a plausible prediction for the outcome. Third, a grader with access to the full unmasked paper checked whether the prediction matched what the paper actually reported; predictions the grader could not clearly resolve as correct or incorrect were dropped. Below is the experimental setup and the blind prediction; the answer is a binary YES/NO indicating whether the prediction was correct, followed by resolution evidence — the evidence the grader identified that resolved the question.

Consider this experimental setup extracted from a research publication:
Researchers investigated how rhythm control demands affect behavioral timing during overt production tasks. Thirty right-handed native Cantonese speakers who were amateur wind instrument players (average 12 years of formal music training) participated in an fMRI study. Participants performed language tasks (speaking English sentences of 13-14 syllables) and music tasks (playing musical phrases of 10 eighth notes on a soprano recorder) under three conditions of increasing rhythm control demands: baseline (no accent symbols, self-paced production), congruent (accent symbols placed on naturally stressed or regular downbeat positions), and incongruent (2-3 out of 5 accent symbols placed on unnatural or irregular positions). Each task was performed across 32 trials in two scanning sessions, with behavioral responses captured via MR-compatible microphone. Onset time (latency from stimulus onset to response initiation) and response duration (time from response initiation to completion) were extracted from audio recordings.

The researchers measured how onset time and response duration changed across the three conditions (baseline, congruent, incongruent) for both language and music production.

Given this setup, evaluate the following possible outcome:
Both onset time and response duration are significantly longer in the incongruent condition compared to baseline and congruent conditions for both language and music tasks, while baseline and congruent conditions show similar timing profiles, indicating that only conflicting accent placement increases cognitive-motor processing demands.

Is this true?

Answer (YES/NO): NO